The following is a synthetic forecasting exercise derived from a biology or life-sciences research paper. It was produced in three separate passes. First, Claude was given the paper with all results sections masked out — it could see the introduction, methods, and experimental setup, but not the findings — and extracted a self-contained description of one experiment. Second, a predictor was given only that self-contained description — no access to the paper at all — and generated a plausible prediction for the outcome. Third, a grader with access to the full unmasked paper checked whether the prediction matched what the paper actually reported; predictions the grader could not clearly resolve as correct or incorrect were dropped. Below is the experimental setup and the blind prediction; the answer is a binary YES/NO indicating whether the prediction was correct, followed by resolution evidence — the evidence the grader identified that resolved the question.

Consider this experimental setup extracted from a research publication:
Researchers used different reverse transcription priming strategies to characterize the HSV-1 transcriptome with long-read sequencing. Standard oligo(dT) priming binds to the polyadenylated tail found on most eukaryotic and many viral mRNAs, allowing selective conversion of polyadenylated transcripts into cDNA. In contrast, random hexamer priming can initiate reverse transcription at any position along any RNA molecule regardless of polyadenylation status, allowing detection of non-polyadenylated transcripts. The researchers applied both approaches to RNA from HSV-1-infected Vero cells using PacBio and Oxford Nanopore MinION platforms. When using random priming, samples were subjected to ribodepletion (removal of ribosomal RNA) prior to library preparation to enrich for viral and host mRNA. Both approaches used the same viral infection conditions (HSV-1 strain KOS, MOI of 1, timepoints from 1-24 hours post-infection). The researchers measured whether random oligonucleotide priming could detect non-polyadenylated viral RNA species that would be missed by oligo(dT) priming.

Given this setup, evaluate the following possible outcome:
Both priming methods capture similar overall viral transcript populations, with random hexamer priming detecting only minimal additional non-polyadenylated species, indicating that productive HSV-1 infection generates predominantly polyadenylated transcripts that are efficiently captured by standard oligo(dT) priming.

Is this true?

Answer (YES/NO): NO